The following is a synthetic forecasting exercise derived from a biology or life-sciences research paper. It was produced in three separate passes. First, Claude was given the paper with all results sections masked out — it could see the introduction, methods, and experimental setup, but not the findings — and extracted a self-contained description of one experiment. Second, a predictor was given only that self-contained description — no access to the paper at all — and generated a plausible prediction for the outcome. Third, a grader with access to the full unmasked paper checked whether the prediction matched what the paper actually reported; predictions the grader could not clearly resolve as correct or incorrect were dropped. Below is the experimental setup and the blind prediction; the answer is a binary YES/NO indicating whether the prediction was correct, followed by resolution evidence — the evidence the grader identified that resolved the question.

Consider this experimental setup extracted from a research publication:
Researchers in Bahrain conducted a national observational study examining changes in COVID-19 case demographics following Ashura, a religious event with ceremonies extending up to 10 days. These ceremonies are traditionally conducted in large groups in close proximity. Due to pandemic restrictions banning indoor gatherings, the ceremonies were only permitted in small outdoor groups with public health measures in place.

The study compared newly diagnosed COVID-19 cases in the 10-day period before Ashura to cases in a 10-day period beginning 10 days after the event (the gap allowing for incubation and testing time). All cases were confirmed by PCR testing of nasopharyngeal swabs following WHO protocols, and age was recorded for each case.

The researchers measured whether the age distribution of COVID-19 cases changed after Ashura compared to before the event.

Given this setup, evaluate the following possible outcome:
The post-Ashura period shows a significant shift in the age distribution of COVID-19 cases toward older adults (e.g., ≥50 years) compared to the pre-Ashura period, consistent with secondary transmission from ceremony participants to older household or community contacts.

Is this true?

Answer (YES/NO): NO